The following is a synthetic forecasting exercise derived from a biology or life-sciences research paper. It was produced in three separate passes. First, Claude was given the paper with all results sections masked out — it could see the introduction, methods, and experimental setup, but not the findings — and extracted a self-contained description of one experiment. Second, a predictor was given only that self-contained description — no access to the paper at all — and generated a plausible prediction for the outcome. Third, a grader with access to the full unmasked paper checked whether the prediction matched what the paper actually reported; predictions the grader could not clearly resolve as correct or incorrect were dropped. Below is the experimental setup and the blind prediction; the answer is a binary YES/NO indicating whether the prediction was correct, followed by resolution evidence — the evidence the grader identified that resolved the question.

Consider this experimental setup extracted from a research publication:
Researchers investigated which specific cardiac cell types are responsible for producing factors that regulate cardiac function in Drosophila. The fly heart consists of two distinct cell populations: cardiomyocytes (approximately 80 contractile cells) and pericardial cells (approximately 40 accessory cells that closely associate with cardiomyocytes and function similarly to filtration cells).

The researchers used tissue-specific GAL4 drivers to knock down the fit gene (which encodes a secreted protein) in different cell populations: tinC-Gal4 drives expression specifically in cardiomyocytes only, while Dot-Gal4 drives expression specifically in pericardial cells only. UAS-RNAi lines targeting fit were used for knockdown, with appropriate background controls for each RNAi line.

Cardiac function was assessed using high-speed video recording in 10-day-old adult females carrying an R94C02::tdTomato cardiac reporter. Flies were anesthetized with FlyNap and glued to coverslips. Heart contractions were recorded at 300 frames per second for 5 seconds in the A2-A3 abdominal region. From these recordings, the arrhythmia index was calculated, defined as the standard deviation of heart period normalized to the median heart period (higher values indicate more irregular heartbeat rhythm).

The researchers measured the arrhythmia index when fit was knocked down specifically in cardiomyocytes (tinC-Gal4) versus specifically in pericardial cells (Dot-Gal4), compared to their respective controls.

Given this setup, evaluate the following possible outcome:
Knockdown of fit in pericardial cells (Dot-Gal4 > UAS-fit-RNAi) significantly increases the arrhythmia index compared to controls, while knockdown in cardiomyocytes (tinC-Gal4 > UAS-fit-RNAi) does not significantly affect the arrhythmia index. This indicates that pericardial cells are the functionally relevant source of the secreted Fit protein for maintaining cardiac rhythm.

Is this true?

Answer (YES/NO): NO